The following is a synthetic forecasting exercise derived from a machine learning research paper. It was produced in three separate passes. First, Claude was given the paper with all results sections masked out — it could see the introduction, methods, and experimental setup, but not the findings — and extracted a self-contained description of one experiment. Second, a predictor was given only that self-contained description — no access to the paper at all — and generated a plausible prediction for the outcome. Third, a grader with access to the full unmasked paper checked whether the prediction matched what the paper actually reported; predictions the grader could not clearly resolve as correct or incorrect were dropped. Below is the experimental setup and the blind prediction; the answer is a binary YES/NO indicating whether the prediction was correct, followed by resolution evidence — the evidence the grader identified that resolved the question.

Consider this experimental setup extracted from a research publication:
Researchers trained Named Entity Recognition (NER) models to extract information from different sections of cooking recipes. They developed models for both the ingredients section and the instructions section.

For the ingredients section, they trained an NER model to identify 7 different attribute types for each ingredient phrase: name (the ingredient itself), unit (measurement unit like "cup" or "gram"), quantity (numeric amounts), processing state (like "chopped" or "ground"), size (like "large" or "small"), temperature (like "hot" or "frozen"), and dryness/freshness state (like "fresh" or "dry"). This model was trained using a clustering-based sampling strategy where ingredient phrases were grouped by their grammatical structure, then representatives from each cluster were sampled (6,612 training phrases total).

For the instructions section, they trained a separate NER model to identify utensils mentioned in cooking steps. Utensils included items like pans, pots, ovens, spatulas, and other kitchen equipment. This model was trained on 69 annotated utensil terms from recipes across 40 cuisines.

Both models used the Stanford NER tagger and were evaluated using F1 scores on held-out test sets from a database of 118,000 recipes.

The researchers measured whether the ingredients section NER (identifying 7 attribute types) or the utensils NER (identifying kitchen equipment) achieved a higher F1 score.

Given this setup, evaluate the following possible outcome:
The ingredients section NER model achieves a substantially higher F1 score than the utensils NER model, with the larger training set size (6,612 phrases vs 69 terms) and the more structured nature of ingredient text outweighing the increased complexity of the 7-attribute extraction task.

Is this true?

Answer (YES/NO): YES